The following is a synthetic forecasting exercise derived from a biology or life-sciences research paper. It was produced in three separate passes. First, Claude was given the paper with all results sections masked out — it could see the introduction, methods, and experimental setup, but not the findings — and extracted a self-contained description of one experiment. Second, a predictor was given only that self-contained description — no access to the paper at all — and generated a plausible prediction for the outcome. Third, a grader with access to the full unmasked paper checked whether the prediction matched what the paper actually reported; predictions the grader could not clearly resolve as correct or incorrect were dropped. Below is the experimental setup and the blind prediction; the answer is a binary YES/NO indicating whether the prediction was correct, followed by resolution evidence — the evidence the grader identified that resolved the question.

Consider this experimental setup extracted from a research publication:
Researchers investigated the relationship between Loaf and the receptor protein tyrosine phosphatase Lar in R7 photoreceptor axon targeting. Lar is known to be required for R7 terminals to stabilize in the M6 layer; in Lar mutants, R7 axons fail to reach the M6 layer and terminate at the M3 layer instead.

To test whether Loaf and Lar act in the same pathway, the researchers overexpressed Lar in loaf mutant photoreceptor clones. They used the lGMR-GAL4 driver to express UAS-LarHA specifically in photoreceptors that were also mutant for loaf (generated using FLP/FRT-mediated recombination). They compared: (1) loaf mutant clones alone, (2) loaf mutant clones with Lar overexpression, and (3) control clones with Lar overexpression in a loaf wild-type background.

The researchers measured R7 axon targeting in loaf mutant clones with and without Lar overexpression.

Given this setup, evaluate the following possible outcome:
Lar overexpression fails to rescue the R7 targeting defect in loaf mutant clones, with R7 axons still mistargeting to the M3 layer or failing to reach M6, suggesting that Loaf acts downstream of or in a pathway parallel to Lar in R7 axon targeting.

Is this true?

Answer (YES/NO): NO